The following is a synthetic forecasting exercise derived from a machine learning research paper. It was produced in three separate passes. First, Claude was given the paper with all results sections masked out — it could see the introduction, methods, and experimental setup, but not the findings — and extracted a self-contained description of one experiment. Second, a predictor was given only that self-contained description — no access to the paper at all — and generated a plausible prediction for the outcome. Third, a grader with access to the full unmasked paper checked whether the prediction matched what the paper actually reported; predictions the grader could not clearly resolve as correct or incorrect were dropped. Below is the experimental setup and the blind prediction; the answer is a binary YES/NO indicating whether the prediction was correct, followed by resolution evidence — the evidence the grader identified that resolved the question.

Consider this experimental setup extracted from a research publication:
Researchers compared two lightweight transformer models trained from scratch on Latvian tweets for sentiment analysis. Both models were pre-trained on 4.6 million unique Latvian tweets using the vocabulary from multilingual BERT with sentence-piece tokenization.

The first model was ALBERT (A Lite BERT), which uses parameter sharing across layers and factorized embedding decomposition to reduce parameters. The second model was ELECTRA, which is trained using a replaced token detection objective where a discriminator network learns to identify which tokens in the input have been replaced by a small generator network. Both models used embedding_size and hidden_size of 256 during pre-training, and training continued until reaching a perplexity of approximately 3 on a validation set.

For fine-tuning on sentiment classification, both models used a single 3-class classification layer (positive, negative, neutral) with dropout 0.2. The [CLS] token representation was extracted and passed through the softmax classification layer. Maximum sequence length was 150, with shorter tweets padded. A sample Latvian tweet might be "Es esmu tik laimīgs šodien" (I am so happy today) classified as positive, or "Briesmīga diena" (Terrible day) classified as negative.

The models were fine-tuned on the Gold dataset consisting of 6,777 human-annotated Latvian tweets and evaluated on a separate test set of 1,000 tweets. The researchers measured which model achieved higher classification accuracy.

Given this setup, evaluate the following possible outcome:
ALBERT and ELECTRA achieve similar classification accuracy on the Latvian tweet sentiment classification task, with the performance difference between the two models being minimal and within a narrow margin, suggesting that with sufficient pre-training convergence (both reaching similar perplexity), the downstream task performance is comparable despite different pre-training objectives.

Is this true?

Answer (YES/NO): NO